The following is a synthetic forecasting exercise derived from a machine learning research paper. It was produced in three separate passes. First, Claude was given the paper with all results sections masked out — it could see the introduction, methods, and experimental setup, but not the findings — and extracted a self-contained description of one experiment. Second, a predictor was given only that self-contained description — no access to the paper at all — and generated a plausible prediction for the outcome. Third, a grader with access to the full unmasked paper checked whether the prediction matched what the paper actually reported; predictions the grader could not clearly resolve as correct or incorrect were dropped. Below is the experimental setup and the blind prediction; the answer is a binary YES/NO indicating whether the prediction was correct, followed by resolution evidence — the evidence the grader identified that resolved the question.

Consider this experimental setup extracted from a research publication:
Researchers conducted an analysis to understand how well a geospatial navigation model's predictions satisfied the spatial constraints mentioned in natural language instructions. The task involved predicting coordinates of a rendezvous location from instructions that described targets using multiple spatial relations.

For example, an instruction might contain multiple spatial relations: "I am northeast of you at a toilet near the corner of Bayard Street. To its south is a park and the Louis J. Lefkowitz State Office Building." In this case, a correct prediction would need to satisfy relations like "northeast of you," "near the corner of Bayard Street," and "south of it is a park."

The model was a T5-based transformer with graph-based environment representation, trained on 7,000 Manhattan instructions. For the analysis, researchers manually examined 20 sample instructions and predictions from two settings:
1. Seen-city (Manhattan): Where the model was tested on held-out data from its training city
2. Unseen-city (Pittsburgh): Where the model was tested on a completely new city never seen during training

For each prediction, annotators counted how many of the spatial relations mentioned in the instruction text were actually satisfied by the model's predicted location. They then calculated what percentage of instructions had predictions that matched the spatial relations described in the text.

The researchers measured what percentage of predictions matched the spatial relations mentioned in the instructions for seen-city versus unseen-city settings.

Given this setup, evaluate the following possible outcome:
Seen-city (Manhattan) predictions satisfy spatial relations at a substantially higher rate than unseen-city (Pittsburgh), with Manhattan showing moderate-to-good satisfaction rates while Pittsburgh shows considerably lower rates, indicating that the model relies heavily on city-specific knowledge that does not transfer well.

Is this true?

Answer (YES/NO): YES